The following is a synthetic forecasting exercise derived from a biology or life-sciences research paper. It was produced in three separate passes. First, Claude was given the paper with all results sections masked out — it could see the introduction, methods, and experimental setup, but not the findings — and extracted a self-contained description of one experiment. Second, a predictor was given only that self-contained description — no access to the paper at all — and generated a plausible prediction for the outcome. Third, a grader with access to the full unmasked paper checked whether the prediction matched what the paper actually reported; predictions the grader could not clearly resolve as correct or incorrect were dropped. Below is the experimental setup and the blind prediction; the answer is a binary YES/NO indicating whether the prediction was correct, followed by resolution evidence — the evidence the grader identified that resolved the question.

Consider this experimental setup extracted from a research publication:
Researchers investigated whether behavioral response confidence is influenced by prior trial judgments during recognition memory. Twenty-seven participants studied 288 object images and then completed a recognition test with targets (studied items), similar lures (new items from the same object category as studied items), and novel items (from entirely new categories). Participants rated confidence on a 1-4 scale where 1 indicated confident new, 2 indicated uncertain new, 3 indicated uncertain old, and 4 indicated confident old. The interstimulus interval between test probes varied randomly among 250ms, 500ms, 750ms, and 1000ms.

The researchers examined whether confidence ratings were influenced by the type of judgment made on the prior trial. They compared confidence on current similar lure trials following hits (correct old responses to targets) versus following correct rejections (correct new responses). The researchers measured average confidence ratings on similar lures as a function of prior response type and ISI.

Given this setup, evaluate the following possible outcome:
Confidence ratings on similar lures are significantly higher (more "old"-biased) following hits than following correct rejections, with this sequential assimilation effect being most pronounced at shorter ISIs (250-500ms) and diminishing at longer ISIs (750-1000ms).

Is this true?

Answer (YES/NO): NO